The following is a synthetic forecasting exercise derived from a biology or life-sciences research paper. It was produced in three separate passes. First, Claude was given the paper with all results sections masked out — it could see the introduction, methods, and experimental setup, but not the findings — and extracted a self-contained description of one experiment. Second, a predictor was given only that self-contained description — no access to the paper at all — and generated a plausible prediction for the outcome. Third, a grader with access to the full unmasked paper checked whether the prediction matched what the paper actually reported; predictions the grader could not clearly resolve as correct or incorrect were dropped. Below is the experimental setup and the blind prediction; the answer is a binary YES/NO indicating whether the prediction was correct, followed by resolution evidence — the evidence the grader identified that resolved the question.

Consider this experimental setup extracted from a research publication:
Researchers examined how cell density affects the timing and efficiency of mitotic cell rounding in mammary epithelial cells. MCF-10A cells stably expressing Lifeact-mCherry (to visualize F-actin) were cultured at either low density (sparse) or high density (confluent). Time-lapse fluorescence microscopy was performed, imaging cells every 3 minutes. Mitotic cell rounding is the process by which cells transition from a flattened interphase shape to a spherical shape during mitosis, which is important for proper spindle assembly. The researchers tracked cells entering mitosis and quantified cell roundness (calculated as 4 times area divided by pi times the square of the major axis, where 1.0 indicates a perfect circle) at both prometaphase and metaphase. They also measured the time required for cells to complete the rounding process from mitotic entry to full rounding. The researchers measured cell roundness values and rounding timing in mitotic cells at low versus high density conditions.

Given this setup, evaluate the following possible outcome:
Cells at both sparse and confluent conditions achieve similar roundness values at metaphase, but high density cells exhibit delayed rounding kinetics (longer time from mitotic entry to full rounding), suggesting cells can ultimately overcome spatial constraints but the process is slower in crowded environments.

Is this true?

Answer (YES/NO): NO